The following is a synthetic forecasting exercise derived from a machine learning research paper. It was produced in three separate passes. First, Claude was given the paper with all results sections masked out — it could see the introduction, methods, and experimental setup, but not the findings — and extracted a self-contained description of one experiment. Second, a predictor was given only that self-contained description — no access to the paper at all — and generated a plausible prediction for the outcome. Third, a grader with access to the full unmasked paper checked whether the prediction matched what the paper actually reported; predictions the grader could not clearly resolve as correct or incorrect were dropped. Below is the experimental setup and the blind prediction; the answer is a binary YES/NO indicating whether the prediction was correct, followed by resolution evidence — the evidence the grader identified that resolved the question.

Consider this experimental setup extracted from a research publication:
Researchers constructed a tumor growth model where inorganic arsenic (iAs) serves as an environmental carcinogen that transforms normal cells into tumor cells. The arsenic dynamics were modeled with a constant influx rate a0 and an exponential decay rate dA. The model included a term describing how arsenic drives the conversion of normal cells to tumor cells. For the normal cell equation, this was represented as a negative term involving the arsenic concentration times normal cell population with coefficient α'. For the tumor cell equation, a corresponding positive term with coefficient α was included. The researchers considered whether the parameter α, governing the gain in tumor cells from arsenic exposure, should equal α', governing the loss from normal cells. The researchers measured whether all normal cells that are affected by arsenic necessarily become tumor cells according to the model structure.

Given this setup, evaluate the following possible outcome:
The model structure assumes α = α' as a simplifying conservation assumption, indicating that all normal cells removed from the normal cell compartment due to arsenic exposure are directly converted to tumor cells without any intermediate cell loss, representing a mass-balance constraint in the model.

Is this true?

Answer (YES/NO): NO